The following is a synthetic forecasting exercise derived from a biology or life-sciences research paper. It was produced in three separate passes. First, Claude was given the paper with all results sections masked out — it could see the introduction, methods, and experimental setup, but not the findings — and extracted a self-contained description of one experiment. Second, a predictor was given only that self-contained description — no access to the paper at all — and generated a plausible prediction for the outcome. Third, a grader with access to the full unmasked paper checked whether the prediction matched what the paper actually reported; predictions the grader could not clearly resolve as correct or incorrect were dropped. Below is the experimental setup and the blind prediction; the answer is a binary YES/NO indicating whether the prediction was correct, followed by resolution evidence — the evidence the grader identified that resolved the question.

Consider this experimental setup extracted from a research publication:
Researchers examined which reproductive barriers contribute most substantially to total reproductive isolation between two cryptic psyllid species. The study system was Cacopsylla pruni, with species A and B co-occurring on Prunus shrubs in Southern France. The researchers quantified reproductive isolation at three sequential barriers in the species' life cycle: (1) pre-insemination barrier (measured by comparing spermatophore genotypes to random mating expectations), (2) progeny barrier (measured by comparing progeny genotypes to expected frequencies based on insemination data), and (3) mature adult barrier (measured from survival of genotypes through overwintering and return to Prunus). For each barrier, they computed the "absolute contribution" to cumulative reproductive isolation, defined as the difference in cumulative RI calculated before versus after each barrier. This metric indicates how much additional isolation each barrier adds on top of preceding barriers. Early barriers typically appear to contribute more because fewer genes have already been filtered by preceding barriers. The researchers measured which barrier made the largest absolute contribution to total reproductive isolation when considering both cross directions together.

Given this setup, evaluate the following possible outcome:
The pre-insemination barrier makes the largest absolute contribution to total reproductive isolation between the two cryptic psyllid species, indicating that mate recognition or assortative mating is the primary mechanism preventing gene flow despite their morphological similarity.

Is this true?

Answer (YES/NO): YES